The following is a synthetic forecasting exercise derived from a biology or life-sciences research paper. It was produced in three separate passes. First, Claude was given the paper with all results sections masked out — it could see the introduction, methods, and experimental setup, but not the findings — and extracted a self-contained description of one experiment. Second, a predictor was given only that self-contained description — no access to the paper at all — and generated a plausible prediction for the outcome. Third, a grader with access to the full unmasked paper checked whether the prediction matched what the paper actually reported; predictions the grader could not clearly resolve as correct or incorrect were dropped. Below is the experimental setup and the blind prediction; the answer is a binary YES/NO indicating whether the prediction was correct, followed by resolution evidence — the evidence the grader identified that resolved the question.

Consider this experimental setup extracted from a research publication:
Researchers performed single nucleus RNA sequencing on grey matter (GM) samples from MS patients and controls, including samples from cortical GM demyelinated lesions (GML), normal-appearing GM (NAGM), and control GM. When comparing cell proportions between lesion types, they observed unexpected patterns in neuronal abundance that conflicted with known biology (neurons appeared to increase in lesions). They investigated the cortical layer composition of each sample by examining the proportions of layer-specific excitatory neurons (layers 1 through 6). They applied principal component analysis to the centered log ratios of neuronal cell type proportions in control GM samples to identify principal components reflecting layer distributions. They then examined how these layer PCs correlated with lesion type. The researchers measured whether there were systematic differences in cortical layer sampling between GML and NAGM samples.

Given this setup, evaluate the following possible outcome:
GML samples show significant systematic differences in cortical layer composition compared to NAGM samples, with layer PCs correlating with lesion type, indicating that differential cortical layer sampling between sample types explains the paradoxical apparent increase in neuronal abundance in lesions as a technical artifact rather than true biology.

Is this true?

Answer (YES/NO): YES